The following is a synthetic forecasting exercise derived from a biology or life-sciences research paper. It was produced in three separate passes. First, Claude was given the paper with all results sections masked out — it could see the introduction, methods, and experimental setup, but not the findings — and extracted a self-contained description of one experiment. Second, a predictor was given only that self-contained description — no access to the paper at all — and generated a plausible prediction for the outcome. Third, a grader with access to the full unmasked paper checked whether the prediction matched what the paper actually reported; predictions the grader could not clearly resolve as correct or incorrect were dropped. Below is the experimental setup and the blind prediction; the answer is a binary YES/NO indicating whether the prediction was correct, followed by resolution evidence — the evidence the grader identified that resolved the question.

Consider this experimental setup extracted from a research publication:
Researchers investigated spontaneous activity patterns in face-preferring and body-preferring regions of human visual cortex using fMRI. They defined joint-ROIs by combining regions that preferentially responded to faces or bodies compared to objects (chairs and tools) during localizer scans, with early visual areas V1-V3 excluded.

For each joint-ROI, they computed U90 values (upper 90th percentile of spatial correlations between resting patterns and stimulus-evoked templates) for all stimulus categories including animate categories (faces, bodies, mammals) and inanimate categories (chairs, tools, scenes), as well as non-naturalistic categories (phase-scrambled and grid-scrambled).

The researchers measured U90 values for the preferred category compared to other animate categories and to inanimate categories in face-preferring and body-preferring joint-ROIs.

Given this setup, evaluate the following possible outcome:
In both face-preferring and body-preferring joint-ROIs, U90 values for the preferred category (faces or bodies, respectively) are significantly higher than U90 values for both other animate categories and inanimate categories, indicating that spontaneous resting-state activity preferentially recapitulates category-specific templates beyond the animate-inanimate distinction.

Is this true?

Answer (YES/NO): NO